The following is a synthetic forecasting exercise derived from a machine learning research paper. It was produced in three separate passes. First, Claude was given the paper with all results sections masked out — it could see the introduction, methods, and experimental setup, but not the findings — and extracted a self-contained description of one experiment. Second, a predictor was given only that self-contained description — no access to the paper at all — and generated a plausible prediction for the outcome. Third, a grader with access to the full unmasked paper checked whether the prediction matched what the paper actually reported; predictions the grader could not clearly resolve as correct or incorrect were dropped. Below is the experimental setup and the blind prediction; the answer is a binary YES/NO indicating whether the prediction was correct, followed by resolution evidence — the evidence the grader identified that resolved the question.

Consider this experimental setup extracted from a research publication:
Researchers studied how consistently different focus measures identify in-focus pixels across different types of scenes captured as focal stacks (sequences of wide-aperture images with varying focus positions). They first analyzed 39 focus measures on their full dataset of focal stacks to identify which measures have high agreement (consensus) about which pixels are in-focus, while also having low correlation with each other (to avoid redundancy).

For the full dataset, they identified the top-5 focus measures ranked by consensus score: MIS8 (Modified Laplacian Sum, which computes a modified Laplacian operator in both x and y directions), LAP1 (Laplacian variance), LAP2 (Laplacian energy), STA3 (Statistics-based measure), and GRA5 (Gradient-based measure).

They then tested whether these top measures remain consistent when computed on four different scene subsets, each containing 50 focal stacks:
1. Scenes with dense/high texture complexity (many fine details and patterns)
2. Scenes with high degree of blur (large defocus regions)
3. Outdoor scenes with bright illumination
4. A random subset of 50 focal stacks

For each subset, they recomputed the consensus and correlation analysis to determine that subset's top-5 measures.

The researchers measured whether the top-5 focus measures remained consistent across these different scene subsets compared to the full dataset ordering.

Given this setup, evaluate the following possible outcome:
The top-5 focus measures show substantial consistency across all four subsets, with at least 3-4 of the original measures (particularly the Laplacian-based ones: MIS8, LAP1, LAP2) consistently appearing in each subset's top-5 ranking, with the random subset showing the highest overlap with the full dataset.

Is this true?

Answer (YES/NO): NO